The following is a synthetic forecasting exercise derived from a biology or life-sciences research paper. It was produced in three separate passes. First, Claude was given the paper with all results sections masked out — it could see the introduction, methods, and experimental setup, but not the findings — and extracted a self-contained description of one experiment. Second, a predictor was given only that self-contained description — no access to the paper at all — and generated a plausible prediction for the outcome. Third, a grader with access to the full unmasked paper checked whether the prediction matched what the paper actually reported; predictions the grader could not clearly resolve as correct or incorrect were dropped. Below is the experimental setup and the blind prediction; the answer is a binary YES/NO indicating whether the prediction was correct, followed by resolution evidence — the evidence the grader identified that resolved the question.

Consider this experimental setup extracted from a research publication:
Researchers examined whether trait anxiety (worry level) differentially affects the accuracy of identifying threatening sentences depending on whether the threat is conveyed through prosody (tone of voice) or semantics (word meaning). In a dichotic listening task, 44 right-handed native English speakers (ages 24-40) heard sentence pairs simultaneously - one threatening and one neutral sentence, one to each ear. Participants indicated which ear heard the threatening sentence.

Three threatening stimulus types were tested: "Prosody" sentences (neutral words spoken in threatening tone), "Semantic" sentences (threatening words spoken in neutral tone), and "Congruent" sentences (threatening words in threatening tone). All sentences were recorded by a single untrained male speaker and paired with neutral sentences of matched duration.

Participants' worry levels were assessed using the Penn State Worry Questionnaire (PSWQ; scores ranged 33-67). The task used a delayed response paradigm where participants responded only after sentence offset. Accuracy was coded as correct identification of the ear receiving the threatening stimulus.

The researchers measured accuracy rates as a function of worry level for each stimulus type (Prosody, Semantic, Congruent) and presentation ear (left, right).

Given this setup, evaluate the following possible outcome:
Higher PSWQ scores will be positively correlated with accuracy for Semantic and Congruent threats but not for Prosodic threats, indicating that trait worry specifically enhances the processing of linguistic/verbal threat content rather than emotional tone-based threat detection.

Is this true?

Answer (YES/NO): NO